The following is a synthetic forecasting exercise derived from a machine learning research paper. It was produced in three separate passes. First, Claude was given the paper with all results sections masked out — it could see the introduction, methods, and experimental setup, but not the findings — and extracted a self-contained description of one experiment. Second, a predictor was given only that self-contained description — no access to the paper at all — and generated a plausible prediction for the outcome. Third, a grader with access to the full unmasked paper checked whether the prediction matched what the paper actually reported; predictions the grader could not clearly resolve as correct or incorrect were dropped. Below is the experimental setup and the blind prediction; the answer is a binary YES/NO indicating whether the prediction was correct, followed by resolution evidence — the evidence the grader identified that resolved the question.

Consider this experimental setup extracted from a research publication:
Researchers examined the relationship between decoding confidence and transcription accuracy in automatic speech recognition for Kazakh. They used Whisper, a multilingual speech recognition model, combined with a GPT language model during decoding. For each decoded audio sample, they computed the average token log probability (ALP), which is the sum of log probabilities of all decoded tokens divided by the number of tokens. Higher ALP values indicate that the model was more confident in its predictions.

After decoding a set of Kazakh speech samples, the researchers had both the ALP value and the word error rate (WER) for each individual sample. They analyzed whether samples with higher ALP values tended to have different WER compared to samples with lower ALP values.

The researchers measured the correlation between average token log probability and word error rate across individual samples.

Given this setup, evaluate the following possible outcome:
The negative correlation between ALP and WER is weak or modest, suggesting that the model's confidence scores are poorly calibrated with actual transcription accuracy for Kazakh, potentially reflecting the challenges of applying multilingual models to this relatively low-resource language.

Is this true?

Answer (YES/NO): NO